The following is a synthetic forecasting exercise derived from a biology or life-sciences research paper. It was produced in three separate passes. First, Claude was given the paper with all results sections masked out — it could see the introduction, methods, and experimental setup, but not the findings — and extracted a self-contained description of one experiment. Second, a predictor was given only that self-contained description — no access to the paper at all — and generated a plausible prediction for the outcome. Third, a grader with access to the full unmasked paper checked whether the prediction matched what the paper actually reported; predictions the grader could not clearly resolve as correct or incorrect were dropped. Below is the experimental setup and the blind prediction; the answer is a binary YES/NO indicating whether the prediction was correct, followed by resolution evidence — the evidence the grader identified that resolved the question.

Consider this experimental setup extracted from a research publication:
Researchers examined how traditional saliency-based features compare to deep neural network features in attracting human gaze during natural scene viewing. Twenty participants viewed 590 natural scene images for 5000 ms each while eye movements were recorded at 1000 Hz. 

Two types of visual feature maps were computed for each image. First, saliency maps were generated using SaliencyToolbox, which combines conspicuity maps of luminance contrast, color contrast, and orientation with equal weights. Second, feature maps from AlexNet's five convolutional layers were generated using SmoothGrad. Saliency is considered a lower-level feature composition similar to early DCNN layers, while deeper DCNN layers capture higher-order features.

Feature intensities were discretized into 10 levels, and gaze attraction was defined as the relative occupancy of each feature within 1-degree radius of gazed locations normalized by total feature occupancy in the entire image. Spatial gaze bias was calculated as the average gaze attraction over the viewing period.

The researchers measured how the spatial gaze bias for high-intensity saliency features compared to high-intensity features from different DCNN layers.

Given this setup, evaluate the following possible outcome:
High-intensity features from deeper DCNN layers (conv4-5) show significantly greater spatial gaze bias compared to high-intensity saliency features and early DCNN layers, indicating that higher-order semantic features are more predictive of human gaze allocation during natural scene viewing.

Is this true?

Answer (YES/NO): YES